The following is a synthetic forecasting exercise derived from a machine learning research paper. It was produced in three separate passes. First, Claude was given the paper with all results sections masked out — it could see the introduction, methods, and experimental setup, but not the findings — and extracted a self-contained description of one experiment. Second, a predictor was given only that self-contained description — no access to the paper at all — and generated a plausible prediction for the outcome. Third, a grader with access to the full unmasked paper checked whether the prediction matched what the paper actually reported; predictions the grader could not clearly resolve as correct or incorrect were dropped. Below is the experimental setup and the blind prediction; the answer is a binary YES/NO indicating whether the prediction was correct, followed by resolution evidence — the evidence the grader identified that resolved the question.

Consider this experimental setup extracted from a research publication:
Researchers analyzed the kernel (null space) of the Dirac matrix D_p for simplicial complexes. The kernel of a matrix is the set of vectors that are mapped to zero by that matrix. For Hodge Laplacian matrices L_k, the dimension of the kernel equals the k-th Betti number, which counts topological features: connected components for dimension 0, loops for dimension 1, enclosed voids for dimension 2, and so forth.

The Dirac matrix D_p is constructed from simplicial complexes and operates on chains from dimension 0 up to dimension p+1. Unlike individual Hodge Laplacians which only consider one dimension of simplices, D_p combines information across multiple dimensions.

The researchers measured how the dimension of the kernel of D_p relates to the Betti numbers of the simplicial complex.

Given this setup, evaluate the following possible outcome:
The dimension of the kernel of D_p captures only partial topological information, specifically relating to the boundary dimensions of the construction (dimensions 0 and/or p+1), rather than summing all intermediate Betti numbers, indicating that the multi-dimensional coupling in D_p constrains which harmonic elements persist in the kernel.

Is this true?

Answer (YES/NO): NO